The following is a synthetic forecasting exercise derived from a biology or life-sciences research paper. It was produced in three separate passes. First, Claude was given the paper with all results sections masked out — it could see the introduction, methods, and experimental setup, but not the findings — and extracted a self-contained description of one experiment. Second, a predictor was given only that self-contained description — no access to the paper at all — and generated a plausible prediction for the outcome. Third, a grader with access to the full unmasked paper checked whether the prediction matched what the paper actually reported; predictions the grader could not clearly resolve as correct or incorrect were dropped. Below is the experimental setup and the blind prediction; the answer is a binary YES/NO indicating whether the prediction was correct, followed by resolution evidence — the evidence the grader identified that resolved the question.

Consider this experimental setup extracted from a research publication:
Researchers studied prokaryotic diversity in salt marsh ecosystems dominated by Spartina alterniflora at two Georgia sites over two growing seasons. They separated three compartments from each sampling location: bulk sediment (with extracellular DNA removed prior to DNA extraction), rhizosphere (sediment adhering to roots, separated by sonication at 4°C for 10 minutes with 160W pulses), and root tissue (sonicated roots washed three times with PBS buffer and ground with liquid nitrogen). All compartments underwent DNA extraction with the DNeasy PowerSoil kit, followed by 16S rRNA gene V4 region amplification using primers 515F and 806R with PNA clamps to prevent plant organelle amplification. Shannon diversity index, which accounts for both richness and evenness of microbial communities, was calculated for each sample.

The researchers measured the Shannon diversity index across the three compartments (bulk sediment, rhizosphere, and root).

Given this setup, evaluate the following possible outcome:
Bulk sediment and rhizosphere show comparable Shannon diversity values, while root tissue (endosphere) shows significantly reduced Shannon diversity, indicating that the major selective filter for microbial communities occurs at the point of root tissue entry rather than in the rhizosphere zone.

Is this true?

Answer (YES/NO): YES